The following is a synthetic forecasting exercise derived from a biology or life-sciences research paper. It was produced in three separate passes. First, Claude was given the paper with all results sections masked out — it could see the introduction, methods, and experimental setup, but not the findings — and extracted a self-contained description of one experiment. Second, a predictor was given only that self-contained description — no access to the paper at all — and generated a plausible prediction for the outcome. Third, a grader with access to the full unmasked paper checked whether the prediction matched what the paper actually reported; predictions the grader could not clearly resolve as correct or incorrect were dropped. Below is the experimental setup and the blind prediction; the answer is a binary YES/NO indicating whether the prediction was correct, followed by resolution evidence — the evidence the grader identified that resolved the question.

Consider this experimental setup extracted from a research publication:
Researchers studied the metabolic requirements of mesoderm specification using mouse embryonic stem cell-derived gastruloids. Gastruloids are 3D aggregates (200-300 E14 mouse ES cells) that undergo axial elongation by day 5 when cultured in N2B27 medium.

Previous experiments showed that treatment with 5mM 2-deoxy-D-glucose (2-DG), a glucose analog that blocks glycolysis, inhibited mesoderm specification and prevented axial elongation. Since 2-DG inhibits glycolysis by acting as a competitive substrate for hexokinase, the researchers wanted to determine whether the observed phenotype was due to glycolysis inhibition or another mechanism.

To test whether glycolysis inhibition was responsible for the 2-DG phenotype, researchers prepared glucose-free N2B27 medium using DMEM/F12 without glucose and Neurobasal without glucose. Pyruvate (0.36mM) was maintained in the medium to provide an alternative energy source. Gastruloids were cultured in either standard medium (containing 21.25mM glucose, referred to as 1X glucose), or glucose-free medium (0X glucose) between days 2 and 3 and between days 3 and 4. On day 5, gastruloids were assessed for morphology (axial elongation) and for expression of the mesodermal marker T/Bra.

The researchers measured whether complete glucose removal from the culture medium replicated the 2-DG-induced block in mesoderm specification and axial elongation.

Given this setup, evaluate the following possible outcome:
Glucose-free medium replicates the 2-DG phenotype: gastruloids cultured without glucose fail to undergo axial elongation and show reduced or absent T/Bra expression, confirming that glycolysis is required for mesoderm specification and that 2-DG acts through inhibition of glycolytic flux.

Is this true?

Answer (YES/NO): NO